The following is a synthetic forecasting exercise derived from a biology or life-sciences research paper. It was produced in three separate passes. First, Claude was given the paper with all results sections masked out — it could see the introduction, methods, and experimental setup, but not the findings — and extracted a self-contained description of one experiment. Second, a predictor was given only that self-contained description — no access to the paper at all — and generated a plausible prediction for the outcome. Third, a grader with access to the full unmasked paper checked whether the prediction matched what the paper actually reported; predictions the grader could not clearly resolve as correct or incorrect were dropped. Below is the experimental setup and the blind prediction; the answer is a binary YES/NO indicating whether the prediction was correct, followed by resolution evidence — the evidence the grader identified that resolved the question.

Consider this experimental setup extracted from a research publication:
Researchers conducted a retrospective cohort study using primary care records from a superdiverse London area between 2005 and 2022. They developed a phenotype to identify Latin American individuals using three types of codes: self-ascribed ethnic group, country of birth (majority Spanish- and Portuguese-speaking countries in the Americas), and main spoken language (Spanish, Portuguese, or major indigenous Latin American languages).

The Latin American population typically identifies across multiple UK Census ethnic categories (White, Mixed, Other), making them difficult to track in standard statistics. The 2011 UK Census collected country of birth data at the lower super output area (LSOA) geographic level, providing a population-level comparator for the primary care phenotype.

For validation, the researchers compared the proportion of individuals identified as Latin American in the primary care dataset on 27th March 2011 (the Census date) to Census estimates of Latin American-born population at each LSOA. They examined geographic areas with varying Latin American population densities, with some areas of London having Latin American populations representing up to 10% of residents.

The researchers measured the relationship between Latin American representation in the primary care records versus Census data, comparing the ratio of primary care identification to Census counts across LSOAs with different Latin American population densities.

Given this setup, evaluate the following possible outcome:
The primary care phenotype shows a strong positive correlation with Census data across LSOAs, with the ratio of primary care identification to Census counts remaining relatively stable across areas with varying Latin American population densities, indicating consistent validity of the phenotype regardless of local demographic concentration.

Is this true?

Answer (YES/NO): NO